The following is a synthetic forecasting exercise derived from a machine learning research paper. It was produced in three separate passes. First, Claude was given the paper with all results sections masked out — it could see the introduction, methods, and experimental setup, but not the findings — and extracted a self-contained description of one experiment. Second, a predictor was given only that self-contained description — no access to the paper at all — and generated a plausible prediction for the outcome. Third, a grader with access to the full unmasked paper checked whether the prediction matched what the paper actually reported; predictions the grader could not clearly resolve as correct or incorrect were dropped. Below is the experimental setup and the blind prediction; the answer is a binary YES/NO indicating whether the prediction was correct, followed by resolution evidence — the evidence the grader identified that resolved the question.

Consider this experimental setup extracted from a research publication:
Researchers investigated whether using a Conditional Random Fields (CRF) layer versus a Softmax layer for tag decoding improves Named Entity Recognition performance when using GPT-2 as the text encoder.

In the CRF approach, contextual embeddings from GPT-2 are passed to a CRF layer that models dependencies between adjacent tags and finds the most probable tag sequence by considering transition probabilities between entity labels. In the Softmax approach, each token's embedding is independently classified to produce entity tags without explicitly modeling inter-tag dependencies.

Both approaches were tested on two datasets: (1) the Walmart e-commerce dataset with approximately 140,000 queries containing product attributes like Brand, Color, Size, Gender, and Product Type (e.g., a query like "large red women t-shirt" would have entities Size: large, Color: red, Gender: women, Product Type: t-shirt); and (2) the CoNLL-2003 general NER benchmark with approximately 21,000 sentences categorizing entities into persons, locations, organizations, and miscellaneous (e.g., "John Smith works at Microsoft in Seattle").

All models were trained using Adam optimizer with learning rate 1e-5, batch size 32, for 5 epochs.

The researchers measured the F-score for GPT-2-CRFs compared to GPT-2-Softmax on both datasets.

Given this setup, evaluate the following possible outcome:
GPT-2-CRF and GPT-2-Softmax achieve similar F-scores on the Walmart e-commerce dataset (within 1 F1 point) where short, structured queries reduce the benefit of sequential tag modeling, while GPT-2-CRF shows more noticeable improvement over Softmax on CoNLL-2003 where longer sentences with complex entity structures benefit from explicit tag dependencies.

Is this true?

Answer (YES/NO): NO